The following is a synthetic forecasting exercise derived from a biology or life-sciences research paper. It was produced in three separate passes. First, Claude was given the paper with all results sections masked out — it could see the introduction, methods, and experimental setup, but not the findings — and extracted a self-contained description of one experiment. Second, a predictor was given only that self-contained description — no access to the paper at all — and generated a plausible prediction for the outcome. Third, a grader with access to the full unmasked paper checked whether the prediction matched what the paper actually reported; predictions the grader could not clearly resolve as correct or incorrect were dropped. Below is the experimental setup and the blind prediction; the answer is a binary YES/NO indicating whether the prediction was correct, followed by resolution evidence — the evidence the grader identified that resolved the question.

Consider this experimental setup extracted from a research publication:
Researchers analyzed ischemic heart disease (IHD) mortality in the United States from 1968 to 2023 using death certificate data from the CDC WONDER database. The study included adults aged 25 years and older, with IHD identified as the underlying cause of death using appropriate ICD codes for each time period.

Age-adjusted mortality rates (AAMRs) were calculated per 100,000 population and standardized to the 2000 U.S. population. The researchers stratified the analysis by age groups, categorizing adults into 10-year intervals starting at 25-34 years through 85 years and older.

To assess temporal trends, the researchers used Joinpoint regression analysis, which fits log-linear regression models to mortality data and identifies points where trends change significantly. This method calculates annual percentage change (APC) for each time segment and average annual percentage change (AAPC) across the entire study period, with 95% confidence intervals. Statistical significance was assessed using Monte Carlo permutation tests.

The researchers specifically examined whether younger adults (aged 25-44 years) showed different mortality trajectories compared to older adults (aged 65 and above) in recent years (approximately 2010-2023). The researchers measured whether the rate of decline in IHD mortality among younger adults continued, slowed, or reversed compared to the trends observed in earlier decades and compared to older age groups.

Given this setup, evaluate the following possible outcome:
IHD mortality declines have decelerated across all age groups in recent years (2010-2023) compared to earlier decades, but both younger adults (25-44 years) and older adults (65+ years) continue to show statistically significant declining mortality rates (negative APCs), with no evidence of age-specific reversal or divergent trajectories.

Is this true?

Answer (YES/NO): NO